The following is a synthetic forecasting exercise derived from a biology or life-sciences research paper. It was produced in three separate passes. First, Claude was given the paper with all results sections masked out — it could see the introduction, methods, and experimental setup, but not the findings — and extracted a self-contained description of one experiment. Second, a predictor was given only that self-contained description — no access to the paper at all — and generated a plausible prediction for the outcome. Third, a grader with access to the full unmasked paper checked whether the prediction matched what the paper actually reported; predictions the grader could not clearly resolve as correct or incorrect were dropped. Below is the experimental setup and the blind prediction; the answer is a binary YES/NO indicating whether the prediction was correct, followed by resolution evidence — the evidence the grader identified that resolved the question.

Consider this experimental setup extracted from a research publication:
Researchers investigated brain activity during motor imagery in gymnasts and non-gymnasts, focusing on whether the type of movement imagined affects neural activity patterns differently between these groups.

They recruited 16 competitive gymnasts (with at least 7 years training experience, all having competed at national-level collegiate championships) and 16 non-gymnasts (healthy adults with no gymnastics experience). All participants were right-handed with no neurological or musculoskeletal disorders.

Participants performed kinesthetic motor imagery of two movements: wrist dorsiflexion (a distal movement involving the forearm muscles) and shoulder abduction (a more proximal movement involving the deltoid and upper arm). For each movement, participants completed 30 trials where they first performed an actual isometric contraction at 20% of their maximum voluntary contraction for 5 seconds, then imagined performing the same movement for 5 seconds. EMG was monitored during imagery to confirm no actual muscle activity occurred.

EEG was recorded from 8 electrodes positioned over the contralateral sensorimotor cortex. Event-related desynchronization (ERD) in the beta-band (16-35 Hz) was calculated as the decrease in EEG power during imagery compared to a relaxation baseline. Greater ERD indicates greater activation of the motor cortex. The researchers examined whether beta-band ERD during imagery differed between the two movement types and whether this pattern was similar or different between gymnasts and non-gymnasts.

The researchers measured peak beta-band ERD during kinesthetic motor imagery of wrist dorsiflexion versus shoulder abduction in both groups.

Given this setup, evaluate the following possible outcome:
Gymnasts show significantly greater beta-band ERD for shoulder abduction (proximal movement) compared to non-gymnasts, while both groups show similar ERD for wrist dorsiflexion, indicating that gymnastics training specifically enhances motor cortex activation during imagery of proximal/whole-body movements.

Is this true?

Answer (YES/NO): YES